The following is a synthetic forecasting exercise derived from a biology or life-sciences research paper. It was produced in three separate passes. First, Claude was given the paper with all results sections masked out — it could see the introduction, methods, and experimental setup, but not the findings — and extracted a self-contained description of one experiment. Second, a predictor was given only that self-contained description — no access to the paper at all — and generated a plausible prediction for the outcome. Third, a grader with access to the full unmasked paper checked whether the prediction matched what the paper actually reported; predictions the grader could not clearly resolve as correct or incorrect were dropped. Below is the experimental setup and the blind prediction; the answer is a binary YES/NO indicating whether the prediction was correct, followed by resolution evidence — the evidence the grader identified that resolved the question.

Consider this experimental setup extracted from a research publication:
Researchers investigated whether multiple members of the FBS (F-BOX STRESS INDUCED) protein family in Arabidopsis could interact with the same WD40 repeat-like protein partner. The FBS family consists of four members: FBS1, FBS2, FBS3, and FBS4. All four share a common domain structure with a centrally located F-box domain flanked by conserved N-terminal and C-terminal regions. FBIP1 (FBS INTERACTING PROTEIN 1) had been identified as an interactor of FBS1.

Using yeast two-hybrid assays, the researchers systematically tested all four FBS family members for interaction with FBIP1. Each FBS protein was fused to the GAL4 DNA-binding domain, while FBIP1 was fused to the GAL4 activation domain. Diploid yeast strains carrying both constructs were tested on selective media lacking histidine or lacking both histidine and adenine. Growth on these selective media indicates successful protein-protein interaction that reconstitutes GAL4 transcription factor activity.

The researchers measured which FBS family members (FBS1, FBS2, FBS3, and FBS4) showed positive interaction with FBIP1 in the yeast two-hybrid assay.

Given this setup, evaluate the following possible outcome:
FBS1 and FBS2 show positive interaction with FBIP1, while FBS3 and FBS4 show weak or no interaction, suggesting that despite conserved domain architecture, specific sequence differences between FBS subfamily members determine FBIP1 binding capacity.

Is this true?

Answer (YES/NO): NO